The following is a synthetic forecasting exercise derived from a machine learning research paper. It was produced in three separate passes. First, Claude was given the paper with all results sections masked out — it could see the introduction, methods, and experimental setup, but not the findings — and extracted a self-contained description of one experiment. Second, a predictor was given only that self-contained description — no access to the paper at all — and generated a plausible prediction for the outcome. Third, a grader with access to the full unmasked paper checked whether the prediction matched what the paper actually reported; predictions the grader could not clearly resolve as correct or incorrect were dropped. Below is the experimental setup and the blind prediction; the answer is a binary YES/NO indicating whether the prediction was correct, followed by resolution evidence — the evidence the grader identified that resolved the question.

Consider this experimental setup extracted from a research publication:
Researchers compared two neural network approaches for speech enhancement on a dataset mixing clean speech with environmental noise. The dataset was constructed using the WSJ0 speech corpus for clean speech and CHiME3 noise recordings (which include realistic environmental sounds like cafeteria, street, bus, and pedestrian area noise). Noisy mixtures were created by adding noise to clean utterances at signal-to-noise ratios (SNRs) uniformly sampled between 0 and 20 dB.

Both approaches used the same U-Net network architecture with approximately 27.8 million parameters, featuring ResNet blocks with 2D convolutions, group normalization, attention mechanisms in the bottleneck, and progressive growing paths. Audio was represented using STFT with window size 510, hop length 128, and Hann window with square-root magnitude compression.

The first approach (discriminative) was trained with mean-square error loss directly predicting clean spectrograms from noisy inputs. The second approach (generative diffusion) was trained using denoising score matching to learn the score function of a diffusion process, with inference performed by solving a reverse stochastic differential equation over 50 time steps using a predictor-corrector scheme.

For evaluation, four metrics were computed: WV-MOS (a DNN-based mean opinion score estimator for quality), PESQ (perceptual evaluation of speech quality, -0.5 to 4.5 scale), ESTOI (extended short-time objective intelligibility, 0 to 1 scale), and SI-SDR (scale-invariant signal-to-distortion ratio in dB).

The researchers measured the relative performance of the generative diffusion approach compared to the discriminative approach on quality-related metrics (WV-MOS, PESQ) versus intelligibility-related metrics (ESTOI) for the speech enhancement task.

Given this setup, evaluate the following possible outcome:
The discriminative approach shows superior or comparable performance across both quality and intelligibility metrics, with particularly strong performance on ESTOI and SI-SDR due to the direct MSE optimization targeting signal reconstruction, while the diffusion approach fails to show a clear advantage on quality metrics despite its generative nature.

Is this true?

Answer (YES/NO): NO